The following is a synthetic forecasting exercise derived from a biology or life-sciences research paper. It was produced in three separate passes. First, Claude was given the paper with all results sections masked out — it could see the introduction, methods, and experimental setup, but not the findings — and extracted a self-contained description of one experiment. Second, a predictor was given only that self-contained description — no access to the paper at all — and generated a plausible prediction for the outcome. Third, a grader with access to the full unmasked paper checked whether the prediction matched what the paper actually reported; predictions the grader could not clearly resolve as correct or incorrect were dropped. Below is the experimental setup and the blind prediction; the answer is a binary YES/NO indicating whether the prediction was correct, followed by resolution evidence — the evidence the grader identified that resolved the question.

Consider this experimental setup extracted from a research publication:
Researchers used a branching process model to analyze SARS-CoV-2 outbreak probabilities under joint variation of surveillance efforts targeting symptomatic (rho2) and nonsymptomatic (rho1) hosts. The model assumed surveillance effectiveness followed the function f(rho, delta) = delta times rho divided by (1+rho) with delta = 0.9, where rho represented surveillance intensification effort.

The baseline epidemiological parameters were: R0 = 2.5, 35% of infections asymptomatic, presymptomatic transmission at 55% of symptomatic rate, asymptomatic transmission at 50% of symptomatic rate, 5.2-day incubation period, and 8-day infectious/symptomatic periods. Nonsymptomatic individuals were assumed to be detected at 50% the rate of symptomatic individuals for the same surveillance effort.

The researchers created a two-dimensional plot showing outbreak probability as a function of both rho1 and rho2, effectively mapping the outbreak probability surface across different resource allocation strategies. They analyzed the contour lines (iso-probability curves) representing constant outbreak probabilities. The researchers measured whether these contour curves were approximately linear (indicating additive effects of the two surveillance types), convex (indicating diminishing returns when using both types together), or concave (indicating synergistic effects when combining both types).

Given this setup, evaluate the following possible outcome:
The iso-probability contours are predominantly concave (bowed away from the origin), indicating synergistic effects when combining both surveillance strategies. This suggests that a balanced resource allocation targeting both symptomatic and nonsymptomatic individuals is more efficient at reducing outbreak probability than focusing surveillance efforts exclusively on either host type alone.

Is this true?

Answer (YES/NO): YES